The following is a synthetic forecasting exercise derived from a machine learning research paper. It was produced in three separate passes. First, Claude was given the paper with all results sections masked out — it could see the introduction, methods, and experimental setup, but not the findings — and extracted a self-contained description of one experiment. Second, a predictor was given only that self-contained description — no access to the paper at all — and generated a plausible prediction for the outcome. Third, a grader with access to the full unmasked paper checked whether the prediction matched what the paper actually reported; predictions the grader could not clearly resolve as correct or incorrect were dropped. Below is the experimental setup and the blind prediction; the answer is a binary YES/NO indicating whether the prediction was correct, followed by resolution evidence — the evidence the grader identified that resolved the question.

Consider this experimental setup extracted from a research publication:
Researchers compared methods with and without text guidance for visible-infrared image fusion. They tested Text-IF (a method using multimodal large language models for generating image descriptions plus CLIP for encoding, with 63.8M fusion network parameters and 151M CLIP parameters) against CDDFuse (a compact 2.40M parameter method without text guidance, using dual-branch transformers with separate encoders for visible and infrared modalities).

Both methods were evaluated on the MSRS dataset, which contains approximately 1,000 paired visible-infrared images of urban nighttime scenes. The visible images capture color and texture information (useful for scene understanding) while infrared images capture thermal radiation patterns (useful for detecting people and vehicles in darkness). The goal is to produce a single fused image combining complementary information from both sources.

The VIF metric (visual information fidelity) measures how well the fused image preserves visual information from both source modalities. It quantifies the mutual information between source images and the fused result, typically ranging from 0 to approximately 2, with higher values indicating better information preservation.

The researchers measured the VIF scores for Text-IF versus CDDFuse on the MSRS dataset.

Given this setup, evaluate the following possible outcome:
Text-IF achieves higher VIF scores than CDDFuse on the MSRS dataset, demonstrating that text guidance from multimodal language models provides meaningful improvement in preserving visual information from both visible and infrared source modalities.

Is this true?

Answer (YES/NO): YES